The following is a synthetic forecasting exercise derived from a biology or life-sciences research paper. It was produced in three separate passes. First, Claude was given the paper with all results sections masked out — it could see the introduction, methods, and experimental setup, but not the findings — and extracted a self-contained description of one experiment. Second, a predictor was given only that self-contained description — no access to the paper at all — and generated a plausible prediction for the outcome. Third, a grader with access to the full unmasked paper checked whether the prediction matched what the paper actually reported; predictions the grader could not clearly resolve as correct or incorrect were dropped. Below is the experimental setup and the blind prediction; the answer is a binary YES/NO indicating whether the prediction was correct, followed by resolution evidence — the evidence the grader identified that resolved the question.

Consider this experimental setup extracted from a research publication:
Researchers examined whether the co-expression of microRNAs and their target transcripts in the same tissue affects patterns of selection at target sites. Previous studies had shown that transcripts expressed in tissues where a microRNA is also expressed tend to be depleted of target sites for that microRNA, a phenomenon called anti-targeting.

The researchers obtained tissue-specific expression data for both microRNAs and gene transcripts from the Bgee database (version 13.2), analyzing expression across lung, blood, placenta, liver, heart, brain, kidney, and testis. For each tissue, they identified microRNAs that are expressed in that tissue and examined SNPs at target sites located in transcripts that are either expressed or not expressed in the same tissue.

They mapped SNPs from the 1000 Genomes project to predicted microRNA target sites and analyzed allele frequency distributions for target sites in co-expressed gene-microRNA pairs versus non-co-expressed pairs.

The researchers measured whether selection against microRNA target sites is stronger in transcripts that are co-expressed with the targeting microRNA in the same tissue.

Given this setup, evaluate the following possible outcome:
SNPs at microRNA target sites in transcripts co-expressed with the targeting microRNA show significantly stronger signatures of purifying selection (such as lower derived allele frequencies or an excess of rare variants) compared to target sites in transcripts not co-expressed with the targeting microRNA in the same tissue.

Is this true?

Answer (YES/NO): YES